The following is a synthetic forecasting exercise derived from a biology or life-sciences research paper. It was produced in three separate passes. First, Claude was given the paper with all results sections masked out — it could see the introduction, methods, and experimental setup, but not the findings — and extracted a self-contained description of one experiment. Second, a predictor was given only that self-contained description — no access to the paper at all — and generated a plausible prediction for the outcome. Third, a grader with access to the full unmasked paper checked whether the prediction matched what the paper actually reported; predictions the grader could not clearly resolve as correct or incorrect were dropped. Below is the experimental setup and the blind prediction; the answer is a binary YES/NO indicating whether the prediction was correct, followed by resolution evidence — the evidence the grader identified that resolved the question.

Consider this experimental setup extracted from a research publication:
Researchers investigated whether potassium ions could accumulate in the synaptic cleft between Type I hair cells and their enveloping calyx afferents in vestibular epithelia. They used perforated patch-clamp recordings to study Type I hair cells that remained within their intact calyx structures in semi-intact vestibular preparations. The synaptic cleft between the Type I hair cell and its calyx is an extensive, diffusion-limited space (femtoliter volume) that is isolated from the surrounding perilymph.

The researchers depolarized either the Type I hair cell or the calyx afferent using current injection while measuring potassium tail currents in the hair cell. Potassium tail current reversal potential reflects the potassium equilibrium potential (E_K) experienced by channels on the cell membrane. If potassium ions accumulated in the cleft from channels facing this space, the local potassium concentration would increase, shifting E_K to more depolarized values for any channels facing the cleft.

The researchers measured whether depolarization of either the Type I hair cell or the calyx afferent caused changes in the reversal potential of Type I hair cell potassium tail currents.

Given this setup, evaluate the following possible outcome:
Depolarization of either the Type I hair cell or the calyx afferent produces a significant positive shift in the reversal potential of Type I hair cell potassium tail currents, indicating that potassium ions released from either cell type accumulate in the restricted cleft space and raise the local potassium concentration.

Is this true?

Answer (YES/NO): YES